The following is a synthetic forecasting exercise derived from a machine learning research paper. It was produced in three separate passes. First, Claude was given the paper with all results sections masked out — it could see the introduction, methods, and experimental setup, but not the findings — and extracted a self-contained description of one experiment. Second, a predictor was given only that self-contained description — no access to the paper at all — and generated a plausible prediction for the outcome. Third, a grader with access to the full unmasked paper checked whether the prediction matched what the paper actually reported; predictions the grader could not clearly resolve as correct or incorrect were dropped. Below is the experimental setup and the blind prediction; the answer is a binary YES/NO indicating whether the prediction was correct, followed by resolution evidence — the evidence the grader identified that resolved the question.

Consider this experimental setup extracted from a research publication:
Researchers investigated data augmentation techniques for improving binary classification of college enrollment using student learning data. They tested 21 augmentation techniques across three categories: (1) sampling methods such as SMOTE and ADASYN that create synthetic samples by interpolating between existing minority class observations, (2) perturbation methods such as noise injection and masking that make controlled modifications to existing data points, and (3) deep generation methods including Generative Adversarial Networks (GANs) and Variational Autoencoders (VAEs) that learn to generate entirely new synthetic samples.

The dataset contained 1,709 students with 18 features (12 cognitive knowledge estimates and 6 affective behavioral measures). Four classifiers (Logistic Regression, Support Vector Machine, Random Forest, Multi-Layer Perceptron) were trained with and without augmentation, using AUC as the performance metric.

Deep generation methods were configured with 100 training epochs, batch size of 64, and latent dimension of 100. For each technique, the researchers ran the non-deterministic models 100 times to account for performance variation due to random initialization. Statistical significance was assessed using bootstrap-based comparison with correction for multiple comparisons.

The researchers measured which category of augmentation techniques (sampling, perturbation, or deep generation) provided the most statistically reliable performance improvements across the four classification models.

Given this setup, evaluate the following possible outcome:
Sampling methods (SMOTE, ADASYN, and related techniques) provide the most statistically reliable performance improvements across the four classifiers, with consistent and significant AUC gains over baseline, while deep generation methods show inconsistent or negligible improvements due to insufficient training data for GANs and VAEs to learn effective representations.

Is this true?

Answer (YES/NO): NO